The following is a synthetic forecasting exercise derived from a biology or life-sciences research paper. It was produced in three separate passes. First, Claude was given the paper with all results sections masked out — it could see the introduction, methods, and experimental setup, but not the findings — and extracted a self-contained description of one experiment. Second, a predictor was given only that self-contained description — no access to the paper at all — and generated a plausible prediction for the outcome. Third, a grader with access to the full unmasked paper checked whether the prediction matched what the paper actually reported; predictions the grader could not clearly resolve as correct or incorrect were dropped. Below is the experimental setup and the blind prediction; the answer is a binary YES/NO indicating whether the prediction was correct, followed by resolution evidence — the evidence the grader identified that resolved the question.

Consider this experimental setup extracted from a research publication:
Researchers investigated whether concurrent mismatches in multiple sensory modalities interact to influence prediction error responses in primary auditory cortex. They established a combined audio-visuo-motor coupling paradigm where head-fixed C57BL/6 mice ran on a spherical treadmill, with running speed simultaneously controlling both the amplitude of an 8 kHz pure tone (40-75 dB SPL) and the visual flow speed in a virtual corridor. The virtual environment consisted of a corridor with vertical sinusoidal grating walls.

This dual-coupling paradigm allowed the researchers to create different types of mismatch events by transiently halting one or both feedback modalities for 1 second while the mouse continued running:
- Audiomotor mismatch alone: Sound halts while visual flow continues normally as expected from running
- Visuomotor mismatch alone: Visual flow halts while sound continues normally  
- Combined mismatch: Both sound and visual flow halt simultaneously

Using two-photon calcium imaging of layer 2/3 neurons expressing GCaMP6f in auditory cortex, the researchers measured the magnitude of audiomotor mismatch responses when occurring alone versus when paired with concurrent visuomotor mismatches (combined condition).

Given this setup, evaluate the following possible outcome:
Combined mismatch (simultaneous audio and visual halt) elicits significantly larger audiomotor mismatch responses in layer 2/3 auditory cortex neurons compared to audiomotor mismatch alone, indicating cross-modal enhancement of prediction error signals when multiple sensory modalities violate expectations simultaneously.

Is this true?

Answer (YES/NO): YES